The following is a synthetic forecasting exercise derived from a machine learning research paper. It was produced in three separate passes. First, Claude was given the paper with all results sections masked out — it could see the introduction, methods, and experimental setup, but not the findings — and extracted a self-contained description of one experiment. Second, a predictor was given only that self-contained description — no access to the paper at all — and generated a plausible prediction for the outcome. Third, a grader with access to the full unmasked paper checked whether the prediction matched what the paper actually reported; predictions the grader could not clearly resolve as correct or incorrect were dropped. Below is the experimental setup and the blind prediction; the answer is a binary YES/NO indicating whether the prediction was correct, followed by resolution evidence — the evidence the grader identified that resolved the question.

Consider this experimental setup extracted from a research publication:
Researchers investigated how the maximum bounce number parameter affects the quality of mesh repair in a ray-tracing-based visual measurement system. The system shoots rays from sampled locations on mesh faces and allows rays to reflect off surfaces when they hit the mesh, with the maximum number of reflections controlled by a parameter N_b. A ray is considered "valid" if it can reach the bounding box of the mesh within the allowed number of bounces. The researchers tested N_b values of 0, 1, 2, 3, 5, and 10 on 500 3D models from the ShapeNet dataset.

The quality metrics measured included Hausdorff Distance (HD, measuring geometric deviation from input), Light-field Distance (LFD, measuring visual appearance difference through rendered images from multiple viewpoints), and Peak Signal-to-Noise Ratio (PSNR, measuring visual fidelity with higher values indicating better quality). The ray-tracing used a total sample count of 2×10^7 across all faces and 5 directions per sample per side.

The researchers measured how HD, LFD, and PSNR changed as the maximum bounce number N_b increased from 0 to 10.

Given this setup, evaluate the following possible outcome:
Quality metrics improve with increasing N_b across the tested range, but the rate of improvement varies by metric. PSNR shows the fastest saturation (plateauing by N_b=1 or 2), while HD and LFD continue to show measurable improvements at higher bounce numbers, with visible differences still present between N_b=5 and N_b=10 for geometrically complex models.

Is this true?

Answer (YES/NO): NO